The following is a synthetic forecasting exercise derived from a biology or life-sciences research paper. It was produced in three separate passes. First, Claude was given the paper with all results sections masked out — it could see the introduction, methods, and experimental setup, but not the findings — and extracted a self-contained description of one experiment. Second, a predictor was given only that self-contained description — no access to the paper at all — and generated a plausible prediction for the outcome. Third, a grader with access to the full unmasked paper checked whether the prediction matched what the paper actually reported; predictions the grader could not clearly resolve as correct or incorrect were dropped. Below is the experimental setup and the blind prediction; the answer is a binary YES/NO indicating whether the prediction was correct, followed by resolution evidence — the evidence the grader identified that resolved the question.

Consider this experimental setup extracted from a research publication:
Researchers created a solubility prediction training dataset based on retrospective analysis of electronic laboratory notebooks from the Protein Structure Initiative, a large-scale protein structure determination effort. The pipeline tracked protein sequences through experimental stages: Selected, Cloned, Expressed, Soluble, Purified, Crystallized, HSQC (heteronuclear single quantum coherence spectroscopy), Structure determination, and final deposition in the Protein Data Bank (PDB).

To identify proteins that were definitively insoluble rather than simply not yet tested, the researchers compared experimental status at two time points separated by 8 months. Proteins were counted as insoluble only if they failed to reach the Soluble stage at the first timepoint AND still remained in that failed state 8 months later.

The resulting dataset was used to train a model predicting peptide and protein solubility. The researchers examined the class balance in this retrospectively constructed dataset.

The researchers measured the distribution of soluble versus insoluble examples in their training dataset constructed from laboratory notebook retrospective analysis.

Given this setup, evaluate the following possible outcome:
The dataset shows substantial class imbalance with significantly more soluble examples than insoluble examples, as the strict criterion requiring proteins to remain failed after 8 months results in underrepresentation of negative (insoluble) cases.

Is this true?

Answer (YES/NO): NO